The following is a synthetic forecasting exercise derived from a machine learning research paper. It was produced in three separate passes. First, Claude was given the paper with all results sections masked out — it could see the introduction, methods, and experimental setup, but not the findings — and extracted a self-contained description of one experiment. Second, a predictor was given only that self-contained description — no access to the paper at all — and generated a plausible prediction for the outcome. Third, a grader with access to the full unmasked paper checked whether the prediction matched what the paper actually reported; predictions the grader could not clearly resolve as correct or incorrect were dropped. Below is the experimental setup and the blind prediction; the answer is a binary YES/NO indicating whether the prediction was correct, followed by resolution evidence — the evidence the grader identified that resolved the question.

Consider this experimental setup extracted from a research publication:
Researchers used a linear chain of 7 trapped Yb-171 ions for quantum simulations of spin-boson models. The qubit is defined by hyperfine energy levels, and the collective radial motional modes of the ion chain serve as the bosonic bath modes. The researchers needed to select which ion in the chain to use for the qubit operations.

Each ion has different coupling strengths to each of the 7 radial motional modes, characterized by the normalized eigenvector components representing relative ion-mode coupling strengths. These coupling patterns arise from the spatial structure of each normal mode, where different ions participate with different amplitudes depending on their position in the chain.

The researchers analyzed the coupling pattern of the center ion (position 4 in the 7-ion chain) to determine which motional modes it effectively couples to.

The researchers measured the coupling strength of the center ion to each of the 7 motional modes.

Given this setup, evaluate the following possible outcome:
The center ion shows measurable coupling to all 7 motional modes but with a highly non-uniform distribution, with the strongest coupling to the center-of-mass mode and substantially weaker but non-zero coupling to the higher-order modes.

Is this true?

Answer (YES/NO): NO